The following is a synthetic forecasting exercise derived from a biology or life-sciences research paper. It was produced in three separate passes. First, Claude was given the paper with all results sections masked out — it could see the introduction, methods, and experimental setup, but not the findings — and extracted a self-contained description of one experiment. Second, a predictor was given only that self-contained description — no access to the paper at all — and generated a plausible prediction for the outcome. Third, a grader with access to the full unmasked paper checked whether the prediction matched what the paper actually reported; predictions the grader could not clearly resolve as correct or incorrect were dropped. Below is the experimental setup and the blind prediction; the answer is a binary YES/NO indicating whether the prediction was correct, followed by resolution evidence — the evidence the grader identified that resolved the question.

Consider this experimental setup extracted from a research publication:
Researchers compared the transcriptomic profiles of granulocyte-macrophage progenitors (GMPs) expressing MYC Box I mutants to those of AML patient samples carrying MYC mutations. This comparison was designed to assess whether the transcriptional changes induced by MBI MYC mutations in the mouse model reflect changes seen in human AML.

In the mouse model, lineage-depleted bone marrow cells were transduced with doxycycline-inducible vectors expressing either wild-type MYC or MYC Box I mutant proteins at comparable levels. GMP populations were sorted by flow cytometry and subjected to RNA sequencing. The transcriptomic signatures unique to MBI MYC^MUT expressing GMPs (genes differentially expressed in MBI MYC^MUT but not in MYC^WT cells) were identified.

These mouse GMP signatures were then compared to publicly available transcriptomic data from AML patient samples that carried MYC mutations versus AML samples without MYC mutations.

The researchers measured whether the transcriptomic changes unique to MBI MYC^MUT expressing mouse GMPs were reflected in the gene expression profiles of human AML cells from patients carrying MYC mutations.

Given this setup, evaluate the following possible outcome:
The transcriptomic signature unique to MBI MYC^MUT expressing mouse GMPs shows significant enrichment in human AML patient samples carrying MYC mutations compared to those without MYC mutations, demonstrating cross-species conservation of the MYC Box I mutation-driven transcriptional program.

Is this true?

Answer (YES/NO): YES